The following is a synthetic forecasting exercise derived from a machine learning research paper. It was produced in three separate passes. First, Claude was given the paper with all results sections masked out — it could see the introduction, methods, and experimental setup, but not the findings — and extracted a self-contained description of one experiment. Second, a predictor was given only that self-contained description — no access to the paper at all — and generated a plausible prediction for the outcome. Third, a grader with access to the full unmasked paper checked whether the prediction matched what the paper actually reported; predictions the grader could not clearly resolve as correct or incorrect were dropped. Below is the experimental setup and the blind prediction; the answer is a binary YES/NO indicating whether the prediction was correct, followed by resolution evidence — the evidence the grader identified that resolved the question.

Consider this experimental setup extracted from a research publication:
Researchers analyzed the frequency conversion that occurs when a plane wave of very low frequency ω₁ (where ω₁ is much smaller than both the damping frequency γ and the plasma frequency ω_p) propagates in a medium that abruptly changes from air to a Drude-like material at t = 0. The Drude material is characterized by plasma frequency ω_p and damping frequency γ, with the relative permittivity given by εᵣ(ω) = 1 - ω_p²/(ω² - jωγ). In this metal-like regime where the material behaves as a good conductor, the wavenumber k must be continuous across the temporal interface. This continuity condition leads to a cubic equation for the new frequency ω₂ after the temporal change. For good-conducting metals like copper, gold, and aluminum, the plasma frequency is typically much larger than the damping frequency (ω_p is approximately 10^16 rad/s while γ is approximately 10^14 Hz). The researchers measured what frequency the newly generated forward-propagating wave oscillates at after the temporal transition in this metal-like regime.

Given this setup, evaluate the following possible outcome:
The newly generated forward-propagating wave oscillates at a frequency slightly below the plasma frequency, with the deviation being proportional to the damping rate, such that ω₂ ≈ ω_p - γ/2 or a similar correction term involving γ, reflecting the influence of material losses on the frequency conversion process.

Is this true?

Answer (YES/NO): NO